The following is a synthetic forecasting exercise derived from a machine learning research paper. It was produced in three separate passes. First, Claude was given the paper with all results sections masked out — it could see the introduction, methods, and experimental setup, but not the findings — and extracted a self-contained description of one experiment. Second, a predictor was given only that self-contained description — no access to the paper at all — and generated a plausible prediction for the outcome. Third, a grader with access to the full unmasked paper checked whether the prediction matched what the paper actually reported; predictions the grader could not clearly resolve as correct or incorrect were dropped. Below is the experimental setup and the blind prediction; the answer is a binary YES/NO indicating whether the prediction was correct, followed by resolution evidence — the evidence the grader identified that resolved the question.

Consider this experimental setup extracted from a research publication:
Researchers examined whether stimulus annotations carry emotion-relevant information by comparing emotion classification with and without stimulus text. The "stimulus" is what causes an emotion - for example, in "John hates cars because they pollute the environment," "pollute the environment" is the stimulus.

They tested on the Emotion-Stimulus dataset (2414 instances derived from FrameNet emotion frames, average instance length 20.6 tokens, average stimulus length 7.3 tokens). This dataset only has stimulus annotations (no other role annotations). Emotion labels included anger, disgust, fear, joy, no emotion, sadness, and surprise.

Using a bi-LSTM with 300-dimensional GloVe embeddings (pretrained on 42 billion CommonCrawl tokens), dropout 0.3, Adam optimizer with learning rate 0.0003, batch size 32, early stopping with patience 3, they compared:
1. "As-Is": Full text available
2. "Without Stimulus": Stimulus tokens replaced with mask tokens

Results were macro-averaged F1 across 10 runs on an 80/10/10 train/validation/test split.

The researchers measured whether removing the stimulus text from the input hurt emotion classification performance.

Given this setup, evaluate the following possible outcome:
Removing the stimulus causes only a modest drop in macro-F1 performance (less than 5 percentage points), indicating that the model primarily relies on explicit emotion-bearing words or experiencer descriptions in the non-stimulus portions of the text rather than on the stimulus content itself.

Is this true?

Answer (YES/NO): NO